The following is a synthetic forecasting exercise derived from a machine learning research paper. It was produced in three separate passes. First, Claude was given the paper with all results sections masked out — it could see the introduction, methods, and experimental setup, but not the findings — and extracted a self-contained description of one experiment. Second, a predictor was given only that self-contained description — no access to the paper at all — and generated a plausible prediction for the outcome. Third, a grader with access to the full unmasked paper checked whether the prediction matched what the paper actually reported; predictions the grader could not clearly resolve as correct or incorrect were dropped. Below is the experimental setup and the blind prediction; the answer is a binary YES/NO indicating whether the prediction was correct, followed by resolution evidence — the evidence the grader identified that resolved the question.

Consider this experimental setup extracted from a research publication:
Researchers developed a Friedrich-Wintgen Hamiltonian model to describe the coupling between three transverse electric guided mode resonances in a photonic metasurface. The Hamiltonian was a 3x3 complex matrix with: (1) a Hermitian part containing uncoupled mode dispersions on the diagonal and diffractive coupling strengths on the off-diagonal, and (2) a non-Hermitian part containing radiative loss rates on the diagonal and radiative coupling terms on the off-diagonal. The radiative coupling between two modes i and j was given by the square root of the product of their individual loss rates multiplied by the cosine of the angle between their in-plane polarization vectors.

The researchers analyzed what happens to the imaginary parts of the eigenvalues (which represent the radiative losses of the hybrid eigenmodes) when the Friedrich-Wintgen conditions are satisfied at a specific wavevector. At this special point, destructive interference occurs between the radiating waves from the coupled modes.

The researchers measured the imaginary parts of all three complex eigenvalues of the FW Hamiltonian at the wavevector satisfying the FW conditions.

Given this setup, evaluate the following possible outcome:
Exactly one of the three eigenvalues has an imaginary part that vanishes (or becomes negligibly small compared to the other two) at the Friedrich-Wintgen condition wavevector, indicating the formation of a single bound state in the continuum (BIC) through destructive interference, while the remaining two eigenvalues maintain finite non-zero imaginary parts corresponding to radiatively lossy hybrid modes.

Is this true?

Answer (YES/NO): YES